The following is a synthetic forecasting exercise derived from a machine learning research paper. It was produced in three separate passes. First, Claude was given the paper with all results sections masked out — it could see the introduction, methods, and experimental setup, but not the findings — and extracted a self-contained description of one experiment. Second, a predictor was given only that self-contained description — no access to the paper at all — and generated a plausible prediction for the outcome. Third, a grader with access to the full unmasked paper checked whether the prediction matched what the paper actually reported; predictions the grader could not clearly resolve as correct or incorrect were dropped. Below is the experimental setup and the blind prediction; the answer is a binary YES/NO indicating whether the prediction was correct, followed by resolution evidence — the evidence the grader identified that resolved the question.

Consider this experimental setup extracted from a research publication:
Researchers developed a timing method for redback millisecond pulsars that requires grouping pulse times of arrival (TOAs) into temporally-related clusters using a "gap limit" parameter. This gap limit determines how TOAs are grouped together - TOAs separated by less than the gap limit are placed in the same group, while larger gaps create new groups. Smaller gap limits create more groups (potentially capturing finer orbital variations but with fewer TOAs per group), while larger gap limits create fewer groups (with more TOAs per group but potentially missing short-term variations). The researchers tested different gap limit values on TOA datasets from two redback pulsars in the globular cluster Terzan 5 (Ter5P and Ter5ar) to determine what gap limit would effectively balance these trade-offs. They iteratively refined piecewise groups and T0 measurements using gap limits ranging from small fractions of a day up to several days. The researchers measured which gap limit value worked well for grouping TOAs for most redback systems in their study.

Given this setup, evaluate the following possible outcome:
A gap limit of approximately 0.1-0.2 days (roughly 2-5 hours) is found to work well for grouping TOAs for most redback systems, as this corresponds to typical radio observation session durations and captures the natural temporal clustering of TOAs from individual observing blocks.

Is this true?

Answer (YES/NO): NO